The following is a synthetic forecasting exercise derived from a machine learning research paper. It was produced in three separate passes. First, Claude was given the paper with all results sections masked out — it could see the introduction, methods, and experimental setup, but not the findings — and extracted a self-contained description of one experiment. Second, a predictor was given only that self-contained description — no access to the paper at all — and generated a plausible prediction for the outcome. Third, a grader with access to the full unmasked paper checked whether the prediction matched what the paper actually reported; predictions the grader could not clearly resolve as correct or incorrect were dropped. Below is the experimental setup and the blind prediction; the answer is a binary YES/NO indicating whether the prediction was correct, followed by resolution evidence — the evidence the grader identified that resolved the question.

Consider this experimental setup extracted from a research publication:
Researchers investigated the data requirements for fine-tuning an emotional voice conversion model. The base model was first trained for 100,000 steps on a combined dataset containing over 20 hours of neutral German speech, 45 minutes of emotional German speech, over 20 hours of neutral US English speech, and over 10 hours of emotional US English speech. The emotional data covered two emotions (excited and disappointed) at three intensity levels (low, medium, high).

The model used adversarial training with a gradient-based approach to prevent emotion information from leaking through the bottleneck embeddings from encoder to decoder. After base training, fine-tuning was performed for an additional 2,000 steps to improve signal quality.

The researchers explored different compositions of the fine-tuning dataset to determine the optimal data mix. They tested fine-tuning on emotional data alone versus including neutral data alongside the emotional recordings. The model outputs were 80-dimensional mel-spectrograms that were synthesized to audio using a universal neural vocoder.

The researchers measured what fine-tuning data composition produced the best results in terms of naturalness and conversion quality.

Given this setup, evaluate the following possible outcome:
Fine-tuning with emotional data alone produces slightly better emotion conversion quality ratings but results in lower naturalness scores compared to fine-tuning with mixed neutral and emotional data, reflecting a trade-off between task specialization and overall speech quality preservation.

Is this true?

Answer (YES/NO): NO